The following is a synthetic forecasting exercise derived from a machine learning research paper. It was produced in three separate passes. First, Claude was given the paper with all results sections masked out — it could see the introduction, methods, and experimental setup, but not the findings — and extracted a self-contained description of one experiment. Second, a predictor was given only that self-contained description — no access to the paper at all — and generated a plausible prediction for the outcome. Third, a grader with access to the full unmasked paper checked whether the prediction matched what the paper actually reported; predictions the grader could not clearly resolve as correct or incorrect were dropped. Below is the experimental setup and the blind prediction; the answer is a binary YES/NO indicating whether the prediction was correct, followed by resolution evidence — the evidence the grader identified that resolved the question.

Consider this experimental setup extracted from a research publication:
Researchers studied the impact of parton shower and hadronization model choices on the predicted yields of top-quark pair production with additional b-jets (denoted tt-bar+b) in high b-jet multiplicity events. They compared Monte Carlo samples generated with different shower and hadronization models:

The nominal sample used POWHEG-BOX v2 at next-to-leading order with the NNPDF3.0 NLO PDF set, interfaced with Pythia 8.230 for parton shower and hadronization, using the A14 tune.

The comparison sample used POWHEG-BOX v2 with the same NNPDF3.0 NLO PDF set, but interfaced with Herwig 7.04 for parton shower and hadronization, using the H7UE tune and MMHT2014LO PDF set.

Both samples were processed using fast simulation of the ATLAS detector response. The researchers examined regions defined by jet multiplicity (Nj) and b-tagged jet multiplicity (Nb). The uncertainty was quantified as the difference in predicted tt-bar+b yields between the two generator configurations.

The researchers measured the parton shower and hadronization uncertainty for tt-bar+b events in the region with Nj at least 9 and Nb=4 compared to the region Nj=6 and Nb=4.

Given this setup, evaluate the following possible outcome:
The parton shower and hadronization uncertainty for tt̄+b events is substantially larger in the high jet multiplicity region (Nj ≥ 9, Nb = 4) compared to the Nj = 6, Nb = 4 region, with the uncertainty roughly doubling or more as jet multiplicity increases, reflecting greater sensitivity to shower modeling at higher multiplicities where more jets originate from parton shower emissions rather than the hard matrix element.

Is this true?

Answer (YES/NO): YES